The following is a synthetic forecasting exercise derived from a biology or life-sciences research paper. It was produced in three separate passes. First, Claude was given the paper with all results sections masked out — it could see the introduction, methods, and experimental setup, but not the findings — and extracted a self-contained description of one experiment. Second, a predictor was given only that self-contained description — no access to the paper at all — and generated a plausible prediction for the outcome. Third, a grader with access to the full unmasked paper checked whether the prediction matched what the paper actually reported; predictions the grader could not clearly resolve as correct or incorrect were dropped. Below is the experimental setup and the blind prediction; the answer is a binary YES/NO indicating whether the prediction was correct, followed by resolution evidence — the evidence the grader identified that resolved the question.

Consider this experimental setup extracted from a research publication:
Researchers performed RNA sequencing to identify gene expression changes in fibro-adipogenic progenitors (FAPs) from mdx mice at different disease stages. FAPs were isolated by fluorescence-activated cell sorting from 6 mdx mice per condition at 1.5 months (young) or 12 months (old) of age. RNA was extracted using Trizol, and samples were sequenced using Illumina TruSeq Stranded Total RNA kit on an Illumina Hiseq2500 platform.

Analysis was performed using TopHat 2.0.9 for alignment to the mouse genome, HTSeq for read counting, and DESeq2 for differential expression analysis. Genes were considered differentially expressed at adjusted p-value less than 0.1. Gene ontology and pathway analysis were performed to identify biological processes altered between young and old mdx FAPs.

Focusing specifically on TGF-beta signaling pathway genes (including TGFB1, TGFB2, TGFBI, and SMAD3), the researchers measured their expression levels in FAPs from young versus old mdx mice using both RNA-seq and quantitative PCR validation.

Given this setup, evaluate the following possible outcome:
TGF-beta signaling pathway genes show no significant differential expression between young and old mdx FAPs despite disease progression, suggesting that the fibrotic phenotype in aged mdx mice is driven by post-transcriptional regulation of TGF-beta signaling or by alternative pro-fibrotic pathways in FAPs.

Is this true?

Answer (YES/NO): NO